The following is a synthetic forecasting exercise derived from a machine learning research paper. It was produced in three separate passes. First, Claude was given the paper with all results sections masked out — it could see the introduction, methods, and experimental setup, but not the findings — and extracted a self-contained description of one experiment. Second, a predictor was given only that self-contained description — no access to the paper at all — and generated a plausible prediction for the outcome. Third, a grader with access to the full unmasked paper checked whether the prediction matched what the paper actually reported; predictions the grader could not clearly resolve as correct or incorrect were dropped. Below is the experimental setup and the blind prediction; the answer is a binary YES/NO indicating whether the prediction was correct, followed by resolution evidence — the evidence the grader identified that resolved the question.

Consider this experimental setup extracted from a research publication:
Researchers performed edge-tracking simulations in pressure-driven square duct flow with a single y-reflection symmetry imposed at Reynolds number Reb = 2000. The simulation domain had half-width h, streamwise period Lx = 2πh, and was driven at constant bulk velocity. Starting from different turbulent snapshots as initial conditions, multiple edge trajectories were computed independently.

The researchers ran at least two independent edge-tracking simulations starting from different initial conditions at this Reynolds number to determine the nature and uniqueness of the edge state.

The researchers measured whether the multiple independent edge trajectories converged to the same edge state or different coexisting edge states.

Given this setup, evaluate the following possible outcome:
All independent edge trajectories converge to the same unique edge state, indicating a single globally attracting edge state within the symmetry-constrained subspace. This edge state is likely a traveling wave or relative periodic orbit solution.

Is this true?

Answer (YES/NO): NO